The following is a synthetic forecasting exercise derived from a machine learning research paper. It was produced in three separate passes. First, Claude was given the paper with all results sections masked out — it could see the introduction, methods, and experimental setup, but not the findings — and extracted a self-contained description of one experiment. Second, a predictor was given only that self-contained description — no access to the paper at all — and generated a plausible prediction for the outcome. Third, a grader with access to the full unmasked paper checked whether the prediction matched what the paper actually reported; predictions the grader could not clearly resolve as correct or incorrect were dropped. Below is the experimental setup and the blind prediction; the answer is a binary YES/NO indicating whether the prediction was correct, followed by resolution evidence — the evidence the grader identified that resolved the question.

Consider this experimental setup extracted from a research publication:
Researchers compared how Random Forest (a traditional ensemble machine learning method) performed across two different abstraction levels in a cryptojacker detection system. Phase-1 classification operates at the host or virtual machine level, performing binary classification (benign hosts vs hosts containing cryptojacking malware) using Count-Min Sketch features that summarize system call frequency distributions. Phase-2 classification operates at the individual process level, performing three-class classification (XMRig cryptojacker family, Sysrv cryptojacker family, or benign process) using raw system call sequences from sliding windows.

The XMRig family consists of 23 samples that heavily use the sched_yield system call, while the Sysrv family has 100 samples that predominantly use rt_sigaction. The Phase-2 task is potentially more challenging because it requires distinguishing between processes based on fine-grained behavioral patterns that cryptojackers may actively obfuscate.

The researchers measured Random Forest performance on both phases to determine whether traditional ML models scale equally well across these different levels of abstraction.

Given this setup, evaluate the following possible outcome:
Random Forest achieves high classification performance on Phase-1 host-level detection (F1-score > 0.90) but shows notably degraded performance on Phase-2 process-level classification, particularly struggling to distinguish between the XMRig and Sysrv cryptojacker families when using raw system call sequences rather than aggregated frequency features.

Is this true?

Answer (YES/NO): YES